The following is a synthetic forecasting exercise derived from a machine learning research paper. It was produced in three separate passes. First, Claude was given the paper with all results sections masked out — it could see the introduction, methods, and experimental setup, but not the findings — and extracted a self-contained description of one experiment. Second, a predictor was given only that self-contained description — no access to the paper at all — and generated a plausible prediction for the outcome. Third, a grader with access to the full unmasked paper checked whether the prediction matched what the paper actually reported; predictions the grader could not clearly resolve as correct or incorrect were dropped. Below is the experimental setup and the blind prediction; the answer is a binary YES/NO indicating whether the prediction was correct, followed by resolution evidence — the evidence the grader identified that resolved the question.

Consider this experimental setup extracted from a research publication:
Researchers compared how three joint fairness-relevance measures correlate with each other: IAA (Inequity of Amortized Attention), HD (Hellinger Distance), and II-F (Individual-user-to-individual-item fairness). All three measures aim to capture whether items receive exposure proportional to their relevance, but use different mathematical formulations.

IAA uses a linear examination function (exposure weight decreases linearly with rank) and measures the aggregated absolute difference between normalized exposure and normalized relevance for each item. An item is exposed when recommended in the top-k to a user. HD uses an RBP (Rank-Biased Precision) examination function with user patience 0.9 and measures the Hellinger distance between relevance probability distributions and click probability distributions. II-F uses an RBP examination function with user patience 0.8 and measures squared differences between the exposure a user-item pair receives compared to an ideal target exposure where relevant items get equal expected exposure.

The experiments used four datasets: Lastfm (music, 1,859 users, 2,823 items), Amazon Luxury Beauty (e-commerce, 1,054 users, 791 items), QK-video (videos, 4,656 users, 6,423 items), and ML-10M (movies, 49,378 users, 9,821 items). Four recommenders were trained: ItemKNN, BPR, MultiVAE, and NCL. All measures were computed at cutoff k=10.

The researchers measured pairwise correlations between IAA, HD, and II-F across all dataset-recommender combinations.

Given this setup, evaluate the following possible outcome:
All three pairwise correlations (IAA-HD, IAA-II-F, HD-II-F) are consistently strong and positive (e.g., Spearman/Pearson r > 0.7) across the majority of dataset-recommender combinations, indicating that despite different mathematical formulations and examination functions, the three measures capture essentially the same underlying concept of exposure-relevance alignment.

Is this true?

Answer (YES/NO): YES